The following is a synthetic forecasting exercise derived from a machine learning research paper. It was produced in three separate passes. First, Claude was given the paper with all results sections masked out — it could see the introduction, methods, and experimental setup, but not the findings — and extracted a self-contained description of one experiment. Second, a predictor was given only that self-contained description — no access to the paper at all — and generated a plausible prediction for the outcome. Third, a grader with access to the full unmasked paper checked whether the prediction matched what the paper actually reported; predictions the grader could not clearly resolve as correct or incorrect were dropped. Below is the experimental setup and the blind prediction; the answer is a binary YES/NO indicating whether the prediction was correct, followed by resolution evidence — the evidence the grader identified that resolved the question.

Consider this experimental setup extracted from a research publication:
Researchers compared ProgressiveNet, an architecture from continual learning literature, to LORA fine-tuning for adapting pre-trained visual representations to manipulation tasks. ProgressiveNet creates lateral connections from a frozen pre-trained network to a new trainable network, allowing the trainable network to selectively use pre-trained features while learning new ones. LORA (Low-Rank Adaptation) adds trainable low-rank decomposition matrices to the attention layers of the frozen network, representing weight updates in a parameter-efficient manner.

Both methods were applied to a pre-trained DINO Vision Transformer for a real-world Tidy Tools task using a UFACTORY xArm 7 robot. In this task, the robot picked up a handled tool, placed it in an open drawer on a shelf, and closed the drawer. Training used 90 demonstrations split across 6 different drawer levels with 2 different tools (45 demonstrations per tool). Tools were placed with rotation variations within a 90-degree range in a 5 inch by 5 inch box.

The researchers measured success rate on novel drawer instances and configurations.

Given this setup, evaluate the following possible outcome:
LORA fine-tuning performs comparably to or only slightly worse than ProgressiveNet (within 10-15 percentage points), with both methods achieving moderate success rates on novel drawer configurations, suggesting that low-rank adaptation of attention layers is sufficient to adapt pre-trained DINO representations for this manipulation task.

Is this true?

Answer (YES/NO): YES